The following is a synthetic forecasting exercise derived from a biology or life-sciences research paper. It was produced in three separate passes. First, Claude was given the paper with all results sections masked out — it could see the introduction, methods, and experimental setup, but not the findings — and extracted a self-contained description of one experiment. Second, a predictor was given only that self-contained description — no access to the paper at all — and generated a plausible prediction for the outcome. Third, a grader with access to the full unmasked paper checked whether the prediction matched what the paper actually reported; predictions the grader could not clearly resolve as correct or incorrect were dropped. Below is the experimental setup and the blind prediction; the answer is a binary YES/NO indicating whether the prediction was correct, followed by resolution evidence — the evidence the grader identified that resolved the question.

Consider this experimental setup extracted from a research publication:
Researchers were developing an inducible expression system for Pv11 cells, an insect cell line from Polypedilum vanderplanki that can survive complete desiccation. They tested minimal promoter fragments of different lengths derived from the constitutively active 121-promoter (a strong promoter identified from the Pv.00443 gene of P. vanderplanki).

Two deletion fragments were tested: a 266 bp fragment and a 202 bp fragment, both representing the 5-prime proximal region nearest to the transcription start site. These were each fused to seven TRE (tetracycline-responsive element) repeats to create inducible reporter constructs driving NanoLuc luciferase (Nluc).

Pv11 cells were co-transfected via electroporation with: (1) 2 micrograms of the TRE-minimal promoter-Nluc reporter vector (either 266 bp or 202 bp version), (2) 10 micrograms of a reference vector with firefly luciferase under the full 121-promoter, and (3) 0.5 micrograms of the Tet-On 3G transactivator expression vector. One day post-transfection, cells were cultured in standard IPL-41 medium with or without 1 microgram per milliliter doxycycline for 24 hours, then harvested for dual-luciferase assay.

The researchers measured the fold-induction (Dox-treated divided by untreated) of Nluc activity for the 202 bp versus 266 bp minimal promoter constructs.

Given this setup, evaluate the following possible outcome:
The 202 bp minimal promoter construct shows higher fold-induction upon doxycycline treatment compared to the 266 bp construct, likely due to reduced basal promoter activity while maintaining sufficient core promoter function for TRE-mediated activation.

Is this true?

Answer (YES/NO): YES